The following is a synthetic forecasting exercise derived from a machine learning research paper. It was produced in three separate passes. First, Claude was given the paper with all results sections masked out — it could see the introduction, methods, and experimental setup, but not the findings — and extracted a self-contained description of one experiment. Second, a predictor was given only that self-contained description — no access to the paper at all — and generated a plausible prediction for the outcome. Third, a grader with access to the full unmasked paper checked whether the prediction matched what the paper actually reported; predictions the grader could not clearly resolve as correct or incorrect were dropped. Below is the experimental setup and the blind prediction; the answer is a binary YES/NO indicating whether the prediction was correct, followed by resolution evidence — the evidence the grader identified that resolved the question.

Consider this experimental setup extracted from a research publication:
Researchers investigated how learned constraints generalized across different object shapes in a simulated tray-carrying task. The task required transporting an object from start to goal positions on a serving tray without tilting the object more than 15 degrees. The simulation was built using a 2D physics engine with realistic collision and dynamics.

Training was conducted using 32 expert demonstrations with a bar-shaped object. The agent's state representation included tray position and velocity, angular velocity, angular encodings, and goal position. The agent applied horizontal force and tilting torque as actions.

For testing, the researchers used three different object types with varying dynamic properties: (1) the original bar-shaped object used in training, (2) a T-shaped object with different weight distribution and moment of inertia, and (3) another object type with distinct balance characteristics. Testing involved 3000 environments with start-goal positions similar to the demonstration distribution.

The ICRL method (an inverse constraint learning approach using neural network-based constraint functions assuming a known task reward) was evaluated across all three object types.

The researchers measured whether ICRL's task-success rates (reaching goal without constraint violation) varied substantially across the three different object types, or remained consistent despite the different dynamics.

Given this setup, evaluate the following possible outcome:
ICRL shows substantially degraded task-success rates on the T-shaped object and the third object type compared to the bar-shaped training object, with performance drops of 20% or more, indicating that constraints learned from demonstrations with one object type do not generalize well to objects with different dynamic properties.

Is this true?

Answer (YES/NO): YES